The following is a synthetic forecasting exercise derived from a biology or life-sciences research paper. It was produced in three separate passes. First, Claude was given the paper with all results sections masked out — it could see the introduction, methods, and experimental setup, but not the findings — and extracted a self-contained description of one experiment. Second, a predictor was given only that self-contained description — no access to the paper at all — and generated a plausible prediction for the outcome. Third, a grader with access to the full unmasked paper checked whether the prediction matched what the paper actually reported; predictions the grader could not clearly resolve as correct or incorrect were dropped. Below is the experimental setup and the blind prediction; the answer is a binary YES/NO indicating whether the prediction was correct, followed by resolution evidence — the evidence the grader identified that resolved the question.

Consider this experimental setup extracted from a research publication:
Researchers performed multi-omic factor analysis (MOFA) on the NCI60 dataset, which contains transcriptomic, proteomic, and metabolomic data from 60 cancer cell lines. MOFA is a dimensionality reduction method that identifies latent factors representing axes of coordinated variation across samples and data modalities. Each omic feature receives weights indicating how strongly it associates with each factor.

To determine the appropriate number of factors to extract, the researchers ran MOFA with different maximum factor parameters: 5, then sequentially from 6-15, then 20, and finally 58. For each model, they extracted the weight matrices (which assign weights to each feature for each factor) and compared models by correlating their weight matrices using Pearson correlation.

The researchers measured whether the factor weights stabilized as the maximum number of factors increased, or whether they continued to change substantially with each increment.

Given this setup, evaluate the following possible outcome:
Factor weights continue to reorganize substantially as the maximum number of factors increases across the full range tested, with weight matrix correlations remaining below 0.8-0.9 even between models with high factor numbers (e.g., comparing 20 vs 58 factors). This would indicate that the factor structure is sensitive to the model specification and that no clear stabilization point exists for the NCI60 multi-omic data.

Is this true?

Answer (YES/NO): NO